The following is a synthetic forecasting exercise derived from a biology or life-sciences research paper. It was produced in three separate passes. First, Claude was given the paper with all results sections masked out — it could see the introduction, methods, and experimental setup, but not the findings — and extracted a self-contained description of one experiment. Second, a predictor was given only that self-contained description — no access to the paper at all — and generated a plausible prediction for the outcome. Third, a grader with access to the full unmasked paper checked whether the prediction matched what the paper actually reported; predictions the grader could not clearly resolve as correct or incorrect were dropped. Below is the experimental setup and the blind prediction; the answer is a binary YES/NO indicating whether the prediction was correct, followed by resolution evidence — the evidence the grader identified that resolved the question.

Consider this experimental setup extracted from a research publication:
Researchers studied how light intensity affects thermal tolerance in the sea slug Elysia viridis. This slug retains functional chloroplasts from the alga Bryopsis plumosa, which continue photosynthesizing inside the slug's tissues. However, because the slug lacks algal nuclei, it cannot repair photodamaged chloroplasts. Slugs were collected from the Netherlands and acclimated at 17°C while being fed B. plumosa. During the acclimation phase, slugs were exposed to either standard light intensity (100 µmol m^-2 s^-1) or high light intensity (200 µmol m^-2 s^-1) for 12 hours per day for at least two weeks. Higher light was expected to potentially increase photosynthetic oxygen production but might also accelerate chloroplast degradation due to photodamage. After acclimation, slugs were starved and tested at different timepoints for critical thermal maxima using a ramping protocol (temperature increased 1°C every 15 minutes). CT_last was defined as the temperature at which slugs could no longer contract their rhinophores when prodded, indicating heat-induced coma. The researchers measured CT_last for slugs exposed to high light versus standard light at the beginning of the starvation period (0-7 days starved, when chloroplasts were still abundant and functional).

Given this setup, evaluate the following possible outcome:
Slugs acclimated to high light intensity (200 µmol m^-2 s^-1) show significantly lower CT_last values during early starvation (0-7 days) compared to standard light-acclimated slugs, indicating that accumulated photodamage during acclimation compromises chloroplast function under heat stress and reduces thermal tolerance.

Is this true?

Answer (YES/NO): NO